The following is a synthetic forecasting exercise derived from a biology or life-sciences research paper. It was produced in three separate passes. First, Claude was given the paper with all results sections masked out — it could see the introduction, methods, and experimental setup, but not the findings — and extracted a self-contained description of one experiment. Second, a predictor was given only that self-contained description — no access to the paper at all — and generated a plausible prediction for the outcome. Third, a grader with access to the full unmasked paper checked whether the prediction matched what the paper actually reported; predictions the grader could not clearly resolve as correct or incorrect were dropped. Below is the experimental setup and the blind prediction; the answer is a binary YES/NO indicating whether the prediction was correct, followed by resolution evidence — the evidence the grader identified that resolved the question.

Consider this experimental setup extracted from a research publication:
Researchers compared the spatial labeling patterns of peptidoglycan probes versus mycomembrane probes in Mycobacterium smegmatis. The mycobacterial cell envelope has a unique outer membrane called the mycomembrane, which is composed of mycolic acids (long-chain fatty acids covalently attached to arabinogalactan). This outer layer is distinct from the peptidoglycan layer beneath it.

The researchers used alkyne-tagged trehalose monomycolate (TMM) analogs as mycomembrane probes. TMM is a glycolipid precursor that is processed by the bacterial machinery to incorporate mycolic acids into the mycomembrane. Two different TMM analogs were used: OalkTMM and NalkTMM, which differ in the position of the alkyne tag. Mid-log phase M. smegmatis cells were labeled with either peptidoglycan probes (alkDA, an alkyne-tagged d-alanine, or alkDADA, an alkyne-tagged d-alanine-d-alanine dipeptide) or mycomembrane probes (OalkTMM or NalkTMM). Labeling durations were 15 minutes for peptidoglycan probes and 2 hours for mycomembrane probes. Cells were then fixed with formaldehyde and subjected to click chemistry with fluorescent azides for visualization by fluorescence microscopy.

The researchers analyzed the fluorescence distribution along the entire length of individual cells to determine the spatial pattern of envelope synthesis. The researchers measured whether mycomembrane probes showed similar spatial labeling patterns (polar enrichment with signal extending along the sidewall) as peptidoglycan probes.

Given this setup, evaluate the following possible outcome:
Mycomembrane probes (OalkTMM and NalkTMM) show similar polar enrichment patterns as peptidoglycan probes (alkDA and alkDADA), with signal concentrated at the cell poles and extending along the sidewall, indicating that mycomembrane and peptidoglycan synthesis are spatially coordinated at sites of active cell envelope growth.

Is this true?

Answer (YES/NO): YES